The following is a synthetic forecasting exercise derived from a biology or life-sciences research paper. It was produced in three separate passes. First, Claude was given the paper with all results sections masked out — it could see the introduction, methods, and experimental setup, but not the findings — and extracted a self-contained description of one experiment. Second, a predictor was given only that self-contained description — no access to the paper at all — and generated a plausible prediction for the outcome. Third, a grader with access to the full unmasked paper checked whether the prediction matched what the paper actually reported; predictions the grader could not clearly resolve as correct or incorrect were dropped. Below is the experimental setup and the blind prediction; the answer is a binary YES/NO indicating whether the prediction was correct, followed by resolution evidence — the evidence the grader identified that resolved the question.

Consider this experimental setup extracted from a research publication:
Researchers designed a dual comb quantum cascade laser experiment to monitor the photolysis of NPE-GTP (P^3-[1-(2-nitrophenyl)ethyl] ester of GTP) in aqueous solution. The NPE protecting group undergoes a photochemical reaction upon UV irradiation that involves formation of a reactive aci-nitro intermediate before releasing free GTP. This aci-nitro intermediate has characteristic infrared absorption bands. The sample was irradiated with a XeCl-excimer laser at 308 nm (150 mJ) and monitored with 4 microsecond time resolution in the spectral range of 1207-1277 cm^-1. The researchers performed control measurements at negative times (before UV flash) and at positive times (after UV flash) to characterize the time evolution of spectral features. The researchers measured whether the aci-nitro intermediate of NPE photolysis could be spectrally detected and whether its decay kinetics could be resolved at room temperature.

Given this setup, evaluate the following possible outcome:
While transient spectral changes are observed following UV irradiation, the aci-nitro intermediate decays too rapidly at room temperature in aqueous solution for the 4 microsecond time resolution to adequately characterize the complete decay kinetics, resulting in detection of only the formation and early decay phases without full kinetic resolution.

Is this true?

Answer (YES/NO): NO